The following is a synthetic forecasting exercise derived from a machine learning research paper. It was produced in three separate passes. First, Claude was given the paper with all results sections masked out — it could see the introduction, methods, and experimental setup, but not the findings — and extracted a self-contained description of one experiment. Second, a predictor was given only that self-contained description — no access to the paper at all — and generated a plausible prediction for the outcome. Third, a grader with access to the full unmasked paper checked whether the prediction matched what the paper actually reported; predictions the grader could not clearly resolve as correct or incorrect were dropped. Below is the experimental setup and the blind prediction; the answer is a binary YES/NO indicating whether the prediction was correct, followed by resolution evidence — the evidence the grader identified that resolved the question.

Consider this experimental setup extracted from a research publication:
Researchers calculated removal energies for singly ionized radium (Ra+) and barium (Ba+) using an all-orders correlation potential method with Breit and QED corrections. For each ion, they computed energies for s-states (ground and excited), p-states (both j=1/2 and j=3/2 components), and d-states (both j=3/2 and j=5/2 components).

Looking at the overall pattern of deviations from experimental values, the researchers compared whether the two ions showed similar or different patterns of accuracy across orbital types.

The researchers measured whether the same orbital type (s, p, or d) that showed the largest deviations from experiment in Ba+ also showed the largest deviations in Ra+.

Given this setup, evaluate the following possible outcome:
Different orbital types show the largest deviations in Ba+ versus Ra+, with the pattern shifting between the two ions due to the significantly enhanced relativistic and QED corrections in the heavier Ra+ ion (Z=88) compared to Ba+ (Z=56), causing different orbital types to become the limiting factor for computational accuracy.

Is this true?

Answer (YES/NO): NO